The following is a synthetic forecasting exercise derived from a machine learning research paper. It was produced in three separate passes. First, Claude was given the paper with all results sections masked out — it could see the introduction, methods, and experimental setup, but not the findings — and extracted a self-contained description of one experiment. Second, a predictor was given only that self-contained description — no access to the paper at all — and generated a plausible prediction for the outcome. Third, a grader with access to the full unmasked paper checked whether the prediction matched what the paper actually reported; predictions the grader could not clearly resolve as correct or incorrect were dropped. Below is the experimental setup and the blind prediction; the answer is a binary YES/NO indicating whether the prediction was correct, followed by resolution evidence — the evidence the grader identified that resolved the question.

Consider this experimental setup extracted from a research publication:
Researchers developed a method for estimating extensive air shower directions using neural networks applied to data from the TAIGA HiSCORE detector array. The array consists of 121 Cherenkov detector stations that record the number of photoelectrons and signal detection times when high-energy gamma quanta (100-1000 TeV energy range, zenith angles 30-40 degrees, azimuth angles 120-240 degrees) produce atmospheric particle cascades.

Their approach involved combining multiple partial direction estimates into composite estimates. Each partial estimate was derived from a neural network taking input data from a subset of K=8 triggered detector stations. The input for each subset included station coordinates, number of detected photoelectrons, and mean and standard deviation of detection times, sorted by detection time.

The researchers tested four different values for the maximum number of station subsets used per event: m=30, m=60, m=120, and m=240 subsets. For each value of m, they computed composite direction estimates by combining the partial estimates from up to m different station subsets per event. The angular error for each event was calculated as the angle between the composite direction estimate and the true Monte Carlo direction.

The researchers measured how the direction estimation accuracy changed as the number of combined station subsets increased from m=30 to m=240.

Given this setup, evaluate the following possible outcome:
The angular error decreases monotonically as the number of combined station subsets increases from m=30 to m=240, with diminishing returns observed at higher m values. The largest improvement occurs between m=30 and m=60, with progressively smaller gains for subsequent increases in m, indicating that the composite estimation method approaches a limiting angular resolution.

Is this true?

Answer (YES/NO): YES